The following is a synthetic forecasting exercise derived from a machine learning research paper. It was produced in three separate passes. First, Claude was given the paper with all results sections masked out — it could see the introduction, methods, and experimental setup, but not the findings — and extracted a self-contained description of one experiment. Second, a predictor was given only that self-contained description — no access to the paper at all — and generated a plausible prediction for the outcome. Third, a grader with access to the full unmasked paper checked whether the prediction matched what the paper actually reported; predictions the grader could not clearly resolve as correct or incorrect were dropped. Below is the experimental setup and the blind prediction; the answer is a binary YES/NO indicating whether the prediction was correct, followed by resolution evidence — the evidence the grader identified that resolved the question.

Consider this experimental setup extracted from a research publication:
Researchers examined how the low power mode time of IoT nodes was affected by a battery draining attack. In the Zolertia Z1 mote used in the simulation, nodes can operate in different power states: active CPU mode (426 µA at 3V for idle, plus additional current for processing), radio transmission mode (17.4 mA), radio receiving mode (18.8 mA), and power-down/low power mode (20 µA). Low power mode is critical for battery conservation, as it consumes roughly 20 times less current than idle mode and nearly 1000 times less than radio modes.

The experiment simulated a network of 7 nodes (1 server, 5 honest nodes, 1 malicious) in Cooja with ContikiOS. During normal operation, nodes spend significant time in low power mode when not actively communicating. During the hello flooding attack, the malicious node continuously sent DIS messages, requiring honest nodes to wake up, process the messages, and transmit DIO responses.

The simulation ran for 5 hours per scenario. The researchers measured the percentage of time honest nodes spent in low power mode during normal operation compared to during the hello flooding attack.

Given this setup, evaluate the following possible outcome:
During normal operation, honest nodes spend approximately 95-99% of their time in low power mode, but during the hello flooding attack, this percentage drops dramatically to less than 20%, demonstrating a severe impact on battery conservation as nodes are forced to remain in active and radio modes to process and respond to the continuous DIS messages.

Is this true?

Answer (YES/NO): NO